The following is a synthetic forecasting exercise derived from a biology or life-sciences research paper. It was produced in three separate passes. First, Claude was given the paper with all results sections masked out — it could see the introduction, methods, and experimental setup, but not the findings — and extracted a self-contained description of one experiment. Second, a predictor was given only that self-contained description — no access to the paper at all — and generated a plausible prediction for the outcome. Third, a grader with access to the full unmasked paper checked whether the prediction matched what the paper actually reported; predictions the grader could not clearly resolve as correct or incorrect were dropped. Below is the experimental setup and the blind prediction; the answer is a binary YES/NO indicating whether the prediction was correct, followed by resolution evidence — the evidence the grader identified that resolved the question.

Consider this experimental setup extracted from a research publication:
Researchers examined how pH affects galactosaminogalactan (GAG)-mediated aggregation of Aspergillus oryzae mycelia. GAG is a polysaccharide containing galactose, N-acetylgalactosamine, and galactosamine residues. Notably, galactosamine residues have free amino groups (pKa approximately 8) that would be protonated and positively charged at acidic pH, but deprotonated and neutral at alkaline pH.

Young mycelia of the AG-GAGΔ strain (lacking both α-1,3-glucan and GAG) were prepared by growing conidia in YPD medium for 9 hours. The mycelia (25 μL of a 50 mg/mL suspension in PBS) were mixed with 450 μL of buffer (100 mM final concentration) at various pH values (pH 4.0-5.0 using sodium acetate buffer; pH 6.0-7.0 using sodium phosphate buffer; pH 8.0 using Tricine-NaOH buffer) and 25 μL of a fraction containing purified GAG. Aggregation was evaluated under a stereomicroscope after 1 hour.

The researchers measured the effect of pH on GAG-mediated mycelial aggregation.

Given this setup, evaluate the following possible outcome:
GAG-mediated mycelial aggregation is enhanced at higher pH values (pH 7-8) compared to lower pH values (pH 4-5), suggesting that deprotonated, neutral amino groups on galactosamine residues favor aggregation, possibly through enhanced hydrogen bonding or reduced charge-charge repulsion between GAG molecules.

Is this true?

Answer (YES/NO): NO